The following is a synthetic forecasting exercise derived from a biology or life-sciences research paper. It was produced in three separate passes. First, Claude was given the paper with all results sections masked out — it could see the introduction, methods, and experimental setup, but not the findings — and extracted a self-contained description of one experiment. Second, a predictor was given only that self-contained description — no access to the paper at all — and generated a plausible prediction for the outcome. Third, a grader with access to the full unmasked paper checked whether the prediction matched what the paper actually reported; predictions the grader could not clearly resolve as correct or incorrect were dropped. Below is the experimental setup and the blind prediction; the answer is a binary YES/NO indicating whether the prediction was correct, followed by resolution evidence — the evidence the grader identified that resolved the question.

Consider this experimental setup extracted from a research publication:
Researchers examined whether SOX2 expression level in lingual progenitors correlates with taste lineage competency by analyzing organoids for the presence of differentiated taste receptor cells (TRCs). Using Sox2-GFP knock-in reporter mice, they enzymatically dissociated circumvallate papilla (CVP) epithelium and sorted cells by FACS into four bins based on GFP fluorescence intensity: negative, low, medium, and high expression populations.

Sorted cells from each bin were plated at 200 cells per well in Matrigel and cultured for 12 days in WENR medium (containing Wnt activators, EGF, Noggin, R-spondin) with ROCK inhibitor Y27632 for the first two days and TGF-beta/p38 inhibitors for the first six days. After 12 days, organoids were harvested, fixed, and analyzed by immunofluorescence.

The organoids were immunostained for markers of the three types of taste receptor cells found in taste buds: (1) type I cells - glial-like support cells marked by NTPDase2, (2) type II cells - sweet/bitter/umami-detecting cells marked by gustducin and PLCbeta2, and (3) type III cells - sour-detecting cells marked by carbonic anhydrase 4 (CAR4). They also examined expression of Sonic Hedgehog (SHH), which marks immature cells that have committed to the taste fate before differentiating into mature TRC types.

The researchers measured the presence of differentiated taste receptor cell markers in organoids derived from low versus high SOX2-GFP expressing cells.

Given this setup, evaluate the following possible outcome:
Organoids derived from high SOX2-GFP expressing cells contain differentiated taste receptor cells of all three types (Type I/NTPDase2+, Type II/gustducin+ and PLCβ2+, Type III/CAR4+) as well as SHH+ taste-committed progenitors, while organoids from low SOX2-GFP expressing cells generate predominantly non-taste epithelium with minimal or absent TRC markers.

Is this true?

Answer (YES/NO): NO